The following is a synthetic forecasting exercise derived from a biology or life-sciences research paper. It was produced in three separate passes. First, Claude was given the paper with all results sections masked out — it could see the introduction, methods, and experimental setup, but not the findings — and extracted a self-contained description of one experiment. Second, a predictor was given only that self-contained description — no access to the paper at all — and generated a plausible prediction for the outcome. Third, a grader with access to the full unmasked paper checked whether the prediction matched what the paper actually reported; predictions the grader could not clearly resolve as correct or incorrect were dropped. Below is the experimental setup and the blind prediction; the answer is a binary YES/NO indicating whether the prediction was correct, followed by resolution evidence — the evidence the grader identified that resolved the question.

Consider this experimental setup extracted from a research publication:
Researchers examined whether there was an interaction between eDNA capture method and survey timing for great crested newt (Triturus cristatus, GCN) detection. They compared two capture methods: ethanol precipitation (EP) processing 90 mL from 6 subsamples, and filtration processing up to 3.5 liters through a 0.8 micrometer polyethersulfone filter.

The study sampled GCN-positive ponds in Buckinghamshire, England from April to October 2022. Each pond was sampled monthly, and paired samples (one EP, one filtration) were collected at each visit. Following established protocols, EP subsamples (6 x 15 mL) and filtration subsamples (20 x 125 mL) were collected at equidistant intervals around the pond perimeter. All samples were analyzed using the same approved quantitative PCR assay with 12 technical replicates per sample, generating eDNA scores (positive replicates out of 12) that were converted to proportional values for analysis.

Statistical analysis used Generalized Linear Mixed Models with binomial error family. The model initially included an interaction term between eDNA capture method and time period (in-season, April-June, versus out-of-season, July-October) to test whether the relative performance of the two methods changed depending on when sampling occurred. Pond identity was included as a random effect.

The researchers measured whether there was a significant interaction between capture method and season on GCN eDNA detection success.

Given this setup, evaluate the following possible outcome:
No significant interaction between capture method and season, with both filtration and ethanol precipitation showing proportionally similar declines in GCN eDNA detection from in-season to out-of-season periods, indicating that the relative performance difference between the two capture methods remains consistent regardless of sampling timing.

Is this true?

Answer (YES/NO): YES